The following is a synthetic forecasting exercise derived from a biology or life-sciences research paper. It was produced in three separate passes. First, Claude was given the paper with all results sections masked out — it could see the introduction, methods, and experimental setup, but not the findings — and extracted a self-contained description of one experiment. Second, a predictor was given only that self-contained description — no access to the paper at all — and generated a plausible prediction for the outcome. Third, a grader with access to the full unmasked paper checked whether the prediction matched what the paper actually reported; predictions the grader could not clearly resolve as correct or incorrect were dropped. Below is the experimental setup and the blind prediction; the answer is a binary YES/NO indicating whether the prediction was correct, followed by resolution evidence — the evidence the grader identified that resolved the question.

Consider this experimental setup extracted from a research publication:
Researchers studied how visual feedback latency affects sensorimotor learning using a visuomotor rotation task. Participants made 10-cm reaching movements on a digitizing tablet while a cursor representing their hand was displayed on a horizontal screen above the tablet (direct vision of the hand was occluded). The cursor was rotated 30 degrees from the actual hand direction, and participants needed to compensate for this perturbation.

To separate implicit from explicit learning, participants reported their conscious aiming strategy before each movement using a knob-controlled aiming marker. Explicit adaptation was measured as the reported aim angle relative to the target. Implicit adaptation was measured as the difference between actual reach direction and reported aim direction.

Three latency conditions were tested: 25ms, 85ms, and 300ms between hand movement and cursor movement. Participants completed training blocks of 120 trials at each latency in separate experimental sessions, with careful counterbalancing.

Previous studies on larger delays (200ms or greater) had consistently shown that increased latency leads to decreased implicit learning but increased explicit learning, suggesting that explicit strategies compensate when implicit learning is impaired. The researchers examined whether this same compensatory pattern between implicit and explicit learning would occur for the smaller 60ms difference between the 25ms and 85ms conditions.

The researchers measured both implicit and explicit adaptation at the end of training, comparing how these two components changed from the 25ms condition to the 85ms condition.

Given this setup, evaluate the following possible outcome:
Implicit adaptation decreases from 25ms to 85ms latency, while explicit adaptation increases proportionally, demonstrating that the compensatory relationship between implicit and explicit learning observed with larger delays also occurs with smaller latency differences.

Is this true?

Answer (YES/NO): YES